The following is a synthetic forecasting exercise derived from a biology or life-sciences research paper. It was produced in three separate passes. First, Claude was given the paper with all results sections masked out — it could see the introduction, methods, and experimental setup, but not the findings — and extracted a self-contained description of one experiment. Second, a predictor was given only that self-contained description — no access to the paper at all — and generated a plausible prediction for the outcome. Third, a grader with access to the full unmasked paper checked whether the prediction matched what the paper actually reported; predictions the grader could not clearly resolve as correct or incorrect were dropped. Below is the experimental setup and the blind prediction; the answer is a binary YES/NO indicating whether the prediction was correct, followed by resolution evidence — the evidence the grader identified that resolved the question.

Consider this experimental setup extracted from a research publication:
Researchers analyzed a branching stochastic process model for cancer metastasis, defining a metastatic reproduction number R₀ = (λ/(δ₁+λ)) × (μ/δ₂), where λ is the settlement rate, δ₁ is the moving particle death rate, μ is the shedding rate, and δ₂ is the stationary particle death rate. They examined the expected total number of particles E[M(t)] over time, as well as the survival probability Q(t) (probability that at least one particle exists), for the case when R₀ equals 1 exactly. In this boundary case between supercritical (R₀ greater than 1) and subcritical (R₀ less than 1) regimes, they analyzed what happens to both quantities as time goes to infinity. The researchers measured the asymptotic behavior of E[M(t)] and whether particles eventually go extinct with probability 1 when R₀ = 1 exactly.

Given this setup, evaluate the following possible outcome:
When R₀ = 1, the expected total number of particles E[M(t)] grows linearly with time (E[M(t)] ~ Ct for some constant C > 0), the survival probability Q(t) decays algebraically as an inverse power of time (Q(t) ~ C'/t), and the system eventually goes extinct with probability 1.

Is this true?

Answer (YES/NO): NO